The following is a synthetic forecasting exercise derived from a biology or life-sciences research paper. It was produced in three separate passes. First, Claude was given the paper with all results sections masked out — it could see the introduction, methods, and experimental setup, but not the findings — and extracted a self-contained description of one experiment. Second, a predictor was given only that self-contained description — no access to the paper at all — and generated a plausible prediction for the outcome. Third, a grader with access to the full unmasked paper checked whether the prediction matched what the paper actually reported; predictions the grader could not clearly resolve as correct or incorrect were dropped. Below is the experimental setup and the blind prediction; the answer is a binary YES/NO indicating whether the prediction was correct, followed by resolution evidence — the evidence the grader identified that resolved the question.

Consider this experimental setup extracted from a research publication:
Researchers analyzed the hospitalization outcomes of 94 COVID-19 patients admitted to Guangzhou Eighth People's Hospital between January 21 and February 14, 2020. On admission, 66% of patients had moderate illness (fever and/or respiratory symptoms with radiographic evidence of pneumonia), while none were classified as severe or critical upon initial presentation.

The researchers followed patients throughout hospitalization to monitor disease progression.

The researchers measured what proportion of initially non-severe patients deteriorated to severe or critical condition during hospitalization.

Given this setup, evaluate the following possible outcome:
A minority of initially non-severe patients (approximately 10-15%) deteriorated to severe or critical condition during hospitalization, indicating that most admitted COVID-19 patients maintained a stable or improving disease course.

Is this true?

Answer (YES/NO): NO